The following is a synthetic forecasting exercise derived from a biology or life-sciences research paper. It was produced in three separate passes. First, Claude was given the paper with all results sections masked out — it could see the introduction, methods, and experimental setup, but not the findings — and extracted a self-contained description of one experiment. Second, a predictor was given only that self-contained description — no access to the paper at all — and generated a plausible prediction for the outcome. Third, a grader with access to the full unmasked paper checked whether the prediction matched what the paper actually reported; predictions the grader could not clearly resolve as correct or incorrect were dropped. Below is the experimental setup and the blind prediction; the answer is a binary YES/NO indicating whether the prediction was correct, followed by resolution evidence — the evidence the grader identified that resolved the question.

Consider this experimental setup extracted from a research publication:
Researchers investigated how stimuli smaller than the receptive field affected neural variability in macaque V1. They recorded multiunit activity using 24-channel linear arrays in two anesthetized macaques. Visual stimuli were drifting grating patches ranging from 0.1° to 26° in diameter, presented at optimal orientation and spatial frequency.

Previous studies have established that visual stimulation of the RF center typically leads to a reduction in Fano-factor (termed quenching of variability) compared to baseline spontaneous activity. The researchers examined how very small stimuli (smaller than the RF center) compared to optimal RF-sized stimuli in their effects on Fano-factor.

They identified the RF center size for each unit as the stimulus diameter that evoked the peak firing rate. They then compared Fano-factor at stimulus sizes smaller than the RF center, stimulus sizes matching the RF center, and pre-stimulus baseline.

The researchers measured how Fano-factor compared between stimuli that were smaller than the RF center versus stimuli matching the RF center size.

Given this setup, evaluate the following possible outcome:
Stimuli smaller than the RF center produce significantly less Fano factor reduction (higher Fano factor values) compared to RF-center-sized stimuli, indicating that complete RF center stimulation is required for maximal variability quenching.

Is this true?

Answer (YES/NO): YES